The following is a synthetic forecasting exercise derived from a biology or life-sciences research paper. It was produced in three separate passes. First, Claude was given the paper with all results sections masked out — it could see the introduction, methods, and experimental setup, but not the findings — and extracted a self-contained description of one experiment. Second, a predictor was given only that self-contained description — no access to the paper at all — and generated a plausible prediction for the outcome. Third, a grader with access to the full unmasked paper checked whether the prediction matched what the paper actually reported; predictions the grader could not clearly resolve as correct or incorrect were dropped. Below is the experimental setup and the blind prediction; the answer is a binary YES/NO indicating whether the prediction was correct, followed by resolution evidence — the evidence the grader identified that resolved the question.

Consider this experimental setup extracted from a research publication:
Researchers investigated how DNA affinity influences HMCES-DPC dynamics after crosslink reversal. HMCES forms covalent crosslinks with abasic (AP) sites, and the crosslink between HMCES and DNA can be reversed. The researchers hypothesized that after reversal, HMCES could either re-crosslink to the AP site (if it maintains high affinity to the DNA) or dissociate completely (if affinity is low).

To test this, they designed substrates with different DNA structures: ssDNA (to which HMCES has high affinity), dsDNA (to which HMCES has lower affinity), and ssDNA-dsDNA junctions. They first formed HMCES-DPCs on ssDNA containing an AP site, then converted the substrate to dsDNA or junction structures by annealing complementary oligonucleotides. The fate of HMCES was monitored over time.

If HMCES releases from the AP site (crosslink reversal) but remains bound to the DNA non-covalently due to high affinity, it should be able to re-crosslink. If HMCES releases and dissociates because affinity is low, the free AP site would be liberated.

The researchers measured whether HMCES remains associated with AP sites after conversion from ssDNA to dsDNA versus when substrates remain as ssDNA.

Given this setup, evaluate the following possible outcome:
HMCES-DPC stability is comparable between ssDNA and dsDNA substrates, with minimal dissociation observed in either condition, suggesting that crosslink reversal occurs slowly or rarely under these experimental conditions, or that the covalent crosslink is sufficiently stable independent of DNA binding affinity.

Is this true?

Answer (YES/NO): NO